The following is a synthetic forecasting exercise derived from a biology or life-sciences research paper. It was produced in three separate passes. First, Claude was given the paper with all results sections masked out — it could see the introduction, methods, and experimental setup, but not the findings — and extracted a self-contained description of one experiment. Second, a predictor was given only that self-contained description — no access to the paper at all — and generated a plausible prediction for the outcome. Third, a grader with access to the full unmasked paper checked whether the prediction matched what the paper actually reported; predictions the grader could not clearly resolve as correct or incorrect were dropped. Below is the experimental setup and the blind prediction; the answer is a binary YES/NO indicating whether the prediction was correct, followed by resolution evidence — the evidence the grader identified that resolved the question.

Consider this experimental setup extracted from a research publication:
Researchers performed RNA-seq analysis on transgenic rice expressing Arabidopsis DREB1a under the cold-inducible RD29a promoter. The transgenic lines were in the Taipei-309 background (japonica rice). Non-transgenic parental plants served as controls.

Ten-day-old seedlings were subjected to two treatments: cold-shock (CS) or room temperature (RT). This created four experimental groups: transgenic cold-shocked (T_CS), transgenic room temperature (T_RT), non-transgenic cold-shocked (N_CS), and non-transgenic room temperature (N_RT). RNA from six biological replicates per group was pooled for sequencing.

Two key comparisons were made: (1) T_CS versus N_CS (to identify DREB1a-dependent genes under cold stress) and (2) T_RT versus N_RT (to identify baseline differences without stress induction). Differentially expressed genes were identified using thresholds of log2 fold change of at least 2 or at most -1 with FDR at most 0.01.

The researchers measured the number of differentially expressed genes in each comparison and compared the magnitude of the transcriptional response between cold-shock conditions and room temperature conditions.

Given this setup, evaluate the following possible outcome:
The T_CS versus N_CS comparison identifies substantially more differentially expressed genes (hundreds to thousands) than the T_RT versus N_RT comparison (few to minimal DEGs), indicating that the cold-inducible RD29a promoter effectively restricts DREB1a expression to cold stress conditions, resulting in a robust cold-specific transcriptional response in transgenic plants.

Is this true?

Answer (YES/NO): NO